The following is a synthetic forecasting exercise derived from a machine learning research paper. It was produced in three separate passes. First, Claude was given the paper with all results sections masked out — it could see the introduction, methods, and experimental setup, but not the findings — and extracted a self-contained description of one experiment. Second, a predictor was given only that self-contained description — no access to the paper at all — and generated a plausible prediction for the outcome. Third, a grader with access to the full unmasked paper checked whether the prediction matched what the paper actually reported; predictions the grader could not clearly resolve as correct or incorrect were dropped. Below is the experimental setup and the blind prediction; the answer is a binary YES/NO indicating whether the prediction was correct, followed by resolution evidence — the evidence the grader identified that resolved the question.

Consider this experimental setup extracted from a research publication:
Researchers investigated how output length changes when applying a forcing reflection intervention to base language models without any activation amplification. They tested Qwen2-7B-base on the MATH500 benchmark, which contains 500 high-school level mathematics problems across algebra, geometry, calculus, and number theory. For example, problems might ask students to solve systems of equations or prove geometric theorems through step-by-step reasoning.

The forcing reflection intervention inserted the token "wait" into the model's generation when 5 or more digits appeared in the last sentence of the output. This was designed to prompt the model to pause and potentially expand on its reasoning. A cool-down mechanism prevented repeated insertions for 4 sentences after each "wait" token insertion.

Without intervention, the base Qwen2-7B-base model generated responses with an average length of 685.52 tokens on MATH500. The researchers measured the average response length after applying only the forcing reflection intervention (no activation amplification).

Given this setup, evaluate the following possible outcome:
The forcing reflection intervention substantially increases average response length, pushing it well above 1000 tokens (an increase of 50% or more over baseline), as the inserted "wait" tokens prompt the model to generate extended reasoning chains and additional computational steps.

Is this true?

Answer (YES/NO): NO